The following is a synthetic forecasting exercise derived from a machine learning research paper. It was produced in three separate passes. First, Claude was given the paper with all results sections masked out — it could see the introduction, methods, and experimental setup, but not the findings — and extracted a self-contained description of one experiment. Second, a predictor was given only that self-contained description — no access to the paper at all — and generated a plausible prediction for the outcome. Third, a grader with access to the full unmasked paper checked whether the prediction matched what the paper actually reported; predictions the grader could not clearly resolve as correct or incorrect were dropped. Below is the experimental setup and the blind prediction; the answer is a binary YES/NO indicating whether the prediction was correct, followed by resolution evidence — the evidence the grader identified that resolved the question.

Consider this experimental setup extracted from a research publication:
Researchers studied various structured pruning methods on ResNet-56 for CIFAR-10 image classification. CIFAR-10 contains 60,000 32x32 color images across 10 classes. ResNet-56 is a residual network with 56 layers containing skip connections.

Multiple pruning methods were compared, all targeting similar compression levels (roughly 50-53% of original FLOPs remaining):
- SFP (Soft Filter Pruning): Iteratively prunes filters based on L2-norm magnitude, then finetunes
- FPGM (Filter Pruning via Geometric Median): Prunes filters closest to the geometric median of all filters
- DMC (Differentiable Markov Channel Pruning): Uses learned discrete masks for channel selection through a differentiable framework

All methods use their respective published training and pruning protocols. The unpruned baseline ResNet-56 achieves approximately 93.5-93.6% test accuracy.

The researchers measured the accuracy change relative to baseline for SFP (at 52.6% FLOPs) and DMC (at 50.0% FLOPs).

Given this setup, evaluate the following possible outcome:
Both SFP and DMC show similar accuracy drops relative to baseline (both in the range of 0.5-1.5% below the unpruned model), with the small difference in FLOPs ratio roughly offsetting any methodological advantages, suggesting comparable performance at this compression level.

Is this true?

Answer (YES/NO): NO